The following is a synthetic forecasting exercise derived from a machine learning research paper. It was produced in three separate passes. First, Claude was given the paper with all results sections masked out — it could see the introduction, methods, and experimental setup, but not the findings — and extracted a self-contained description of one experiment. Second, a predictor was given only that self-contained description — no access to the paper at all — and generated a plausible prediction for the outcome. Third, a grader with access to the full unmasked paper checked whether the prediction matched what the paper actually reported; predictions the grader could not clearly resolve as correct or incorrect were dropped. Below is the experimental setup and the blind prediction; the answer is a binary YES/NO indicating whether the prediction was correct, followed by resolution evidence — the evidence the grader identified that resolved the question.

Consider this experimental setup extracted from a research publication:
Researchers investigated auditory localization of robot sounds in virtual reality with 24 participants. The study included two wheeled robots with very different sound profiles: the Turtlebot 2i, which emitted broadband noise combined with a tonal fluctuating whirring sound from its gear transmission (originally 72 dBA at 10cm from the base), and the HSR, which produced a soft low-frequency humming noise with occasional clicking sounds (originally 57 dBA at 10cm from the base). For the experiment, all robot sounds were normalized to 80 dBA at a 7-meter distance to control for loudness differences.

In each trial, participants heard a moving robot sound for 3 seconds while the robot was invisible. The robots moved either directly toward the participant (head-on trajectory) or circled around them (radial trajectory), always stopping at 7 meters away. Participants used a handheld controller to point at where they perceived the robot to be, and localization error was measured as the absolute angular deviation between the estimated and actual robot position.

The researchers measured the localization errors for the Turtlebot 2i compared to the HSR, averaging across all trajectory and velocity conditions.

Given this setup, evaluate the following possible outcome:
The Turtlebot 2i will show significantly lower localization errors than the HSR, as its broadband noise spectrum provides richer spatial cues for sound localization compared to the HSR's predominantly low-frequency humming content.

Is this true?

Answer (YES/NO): YES